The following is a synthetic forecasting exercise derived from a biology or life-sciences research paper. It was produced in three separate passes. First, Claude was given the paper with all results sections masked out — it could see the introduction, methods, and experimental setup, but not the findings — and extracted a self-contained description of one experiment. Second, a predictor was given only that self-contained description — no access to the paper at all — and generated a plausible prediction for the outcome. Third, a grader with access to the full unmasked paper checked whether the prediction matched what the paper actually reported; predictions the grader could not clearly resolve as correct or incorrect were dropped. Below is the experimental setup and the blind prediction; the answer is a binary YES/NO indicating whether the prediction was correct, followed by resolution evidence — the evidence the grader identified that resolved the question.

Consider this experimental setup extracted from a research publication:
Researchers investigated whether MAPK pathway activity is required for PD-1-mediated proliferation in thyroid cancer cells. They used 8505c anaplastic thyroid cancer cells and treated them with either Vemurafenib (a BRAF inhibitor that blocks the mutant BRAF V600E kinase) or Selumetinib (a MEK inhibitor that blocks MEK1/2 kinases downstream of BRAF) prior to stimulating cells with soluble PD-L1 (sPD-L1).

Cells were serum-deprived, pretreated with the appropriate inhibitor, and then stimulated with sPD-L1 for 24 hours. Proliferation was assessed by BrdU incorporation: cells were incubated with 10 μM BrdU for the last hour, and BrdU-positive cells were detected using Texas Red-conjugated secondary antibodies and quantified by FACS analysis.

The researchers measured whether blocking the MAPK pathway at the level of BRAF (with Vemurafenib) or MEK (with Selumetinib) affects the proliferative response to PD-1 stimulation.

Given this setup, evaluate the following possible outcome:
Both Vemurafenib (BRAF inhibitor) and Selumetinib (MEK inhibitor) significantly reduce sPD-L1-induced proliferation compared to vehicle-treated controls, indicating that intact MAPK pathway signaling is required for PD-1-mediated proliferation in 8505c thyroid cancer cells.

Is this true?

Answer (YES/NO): YES